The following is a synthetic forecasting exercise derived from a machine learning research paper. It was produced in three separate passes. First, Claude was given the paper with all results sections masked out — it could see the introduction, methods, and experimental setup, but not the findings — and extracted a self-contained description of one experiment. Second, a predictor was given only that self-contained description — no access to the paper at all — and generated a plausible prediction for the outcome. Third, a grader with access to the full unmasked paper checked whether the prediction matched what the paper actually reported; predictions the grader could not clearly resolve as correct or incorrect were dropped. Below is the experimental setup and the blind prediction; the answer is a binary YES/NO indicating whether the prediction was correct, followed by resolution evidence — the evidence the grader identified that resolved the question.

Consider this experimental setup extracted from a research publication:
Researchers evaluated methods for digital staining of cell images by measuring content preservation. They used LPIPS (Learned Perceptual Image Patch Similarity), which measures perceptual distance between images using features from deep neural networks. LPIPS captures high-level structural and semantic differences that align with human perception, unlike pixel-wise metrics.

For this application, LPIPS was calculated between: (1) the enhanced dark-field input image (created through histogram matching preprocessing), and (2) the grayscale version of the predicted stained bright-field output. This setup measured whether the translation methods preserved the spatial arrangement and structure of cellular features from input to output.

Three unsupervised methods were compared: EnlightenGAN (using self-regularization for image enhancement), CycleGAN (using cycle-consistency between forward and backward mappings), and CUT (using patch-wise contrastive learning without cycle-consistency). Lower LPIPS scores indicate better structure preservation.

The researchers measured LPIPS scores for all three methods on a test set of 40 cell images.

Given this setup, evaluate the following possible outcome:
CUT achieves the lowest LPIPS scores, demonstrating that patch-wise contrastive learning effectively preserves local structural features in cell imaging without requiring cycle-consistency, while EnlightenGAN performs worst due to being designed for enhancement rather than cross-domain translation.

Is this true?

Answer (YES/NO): NO